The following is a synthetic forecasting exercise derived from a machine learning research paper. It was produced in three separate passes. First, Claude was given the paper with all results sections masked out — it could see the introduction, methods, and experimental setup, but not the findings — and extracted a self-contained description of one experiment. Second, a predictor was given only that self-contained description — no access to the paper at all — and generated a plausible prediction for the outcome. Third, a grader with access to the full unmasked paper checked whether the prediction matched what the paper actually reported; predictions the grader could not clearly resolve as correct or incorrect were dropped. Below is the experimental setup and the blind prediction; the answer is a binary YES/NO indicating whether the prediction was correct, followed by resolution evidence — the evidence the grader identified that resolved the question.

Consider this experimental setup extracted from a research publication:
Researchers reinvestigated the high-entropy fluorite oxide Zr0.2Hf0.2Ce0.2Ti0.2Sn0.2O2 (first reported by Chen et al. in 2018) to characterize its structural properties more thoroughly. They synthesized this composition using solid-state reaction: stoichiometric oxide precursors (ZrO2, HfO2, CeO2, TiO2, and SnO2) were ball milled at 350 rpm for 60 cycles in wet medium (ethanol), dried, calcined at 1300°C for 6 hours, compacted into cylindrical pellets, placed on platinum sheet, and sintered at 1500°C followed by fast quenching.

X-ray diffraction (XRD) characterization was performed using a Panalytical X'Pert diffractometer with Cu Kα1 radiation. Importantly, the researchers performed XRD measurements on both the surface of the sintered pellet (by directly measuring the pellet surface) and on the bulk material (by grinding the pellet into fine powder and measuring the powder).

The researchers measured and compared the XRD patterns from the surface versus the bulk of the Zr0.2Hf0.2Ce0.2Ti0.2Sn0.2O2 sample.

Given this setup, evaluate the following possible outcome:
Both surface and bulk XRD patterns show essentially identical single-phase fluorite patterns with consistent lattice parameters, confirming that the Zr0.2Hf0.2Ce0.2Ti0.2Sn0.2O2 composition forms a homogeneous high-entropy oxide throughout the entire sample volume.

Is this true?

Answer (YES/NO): NO